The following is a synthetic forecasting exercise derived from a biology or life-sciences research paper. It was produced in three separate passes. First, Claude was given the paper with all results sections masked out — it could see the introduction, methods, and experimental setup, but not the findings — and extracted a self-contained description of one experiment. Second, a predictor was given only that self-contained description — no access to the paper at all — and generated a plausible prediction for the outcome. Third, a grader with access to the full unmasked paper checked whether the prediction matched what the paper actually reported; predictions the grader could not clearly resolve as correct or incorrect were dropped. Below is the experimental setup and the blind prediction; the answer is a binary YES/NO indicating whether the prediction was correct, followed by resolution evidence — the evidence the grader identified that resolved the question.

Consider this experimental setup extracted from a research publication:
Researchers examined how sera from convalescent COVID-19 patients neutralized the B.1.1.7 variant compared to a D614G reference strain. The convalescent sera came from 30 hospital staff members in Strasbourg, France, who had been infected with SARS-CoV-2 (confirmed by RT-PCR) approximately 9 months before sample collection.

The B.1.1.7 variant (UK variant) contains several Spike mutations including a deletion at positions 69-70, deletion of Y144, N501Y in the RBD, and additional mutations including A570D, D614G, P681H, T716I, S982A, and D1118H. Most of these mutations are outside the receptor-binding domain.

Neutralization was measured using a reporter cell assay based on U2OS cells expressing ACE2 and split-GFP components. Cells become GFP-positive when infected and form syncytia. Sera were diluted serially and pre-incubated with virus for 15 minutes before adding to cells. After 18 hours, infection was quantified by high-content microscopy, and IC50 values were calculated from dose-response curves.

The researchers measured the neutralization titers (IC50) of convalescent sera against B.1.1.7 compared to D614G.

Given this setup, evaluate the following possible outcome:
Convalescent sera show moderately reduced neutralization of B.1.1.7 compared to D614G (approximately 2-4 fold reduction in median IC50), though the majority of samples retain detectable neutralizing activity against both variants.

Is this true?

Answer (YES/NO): NO